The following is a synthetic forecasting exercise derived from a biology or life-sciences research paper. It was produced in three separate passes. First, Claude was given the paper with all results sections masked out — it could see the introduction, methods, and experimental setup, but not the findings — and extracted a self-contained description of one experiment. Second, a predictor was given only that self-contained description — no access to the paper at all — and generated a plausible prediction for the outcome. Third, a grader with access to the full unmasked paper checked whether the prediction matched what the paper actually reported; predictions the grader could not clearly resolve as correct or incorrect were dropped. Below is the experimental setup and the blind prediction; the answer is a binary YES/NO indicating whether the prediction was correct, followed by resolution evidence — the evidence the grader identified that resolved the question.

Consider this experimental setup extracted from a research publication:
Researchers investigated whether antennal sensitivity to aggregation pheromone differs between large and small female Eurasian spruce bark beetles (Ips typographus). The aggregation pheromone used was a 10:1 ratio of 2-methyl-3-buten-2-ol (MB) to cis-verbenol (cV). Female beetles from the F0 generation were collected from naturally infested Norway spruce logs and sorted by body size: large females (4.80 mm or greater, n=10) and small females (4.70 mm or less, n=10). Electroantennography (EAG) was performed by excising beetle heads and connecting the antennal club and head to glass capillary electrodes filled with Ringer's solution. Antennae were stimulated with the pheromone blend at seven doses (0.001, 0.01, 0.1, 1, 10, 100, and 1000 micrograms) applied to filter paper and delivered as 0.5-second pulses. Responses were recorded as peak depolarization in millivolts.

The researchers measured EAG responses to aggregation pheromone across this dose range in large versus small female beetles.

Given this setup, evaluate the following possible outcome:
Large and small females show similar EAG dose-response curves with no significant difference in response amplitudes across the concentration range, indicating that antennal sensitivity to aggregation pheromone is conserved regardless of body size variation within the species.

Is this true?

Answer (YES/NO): YES